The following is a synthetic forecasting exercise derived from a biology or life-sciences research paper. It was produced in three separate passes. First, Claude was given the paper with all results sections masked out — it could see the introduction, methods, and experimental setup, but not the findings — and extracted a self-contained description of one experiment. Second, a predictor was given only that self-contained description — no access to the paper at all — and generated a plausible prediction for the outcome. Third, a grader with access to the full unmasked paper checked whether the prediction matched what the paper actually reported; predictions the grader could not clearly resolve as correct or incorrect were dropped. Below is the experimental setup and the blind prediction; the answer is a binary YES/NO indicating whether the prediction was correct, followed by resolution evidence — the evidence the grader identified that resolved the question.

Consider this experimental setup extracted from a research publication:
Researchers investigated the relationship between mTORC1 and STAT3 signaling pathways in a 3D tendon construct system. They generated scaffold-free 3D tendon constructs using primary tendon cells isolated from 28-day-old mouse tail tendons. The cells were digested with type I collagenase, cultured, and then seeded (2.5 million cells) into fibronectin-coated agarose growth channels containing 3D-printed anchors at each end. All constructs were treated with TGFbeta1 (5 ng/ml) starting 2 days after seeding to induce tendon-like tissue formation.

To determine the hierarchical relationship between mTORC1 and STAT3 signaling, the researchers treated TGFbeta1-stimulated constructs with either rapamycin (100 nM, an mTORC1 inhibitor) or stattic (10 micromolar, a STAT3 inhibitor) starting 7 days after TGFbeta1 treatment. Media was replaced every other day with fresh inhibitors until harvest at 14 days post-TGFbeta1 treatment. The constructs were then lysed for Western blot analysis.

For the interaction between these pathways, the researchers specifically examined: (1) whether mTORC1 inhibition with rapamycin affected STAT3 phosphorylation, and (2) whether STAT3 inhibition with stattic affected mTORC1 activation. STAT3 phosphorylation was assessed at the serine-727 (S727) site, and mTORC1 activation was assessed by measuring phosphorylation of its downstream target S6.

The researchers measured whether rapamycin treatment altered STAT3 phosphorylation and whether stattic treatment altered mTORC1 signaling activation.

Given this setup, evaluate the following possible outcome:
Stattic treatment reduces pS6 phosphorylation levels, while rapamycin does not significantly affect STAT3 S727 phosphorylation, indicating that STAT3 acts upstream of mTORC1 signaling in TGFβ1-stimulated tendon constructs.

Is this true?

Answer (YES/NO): NO